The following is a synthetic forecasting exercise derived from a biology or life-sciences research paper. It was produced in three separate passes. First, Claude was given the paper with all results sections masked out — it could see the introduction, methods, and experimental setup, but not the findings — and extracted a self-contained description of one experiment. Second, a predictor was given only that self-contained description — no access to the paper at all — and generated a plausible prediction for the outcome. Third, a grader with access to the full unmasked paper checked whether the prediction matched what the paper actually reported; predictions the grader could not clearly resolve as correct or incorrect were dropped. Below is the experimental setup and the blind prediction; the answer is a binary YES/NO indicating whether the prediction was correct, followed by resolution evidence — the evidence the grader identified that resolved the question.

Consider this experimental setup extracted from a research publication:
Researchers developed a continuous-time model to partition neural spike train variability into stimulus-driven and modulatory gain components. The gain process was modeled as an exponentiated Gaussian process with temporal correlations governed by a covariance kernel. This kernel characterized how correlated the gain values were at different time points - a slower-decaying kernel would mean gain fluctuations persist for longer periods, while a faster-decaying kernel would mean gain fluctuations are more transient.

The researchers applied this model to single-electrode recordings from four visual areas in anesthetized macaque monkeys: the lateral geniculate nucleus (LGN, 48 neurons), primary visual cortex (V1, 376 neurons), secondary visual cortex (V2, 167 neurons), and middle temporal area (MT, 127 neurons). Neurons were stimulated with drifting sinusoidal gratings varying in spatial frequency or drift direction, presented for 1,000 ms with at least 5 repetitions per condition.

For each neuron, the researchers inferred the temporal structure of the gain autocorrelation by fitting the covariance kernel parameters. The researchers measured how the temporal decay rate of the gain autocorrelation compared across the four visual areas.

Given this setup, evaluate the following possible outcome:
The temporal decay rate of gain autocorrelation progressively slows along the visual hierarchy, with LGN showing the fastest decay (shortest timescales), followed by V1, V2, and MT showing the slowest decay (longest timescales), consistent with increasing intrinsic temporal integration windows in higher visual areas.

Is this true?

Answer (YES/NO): YES